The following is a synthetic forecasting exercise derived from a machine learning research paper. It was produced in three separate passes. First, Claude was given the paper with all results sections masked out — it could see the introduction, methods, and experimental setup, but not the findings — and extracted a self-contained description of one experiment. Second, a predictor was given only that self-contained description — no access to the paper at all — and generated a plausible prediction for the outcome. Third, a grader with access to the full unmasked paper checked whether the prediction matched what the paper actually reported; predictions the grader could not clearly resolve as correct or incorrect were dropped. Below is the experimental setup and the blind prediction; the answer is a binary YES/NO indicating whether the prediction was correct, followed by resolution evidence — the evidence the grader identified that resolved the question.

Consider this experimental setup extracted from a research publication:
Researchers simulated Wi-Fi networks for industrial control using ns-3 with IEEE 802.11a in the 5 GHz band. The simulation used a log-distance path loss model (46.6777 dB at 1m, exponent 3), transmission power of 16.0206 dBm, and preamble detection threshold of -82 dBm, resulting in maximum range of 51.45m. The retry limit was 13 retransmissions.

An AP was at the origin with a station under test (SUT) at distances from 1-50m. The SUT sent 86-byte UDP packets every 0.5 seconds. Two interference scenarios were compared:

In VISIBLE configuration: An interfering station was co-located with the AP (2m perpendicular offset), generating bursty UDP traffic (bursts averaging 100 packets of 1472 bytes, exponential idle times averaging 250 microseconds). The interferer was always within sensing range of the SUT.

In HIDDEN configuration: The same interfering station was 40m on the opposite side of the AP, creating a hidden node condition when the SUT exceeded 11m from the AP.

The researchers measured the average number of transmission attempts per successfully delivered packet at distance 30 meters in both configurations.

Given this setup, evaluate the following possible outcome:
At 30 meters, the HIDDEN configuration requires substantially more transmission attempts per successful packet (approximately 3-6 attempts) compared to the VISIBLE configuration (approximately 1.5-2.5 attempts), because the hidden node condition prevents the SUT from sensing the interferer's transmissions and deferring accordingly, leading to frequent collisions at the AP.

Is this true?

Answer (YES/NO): NO